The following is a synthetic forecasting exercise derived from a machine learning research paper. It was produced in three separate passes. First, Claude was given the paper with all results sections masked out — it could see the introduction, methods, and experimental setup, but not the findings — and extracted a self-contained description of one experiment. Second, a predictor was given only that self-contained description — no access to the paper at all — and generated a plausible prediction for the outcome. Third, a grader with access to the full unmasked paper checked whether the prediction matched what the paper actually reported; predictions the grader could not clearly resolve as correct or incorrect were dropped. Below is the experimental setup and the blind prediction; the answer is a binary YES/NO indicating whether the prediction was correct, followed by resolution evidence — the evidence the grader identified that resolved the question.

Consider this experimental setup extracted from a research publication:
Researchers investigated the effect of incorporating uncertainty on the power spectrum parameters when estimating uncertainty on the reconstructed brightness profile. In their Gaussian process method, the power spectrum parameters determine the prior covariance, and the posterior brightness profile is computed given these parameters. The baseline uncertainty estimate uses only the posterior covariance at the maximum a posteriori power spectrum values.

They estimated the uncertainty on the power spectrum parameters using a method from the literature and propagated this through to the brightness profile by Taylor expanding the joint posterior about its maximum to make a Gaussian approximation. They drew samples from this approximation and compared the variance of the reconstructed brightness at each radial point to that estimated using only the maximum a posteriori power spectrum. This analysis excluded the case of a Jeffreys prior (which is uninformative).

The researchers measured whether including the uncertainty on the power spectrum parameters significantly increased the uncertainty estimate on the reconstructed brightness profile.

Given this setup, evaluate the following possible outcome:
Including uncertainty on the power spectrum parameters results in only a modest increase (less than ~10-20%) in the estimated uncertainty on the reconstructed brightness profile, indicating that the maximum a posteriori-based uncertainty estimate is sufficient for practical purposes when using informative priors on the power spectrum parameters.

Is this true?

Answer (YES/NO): YES